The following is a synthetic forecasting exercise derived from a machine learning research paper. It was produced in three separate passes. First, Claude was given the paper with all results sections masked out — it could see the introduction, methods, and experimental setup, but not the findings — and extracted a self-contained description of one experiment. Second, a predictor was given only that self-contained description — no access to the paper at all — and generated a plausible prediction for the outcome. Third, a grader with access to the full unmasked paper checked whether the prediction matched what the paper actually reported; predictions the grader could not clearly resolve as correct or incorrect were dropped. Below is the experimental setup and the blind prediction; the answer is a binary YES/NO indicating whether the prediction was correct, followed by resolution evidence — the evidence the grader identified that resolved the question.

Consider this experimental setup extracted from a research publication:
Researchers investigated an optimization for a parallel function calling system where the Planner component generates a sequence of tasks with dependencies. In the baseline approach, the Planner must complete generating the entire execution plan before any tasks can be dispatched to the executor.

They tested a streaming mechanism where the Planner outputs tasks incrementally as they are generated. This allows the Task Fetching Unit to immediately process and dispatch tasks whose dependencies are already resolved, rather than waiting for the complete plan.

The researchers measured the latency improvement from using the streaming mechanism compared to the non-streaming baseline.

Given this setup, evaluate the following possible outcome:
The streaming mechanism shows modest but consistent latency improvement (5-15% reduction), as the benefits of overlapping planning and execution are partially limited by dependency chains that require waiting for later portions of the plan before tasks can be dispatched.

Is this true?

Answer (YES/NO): NO